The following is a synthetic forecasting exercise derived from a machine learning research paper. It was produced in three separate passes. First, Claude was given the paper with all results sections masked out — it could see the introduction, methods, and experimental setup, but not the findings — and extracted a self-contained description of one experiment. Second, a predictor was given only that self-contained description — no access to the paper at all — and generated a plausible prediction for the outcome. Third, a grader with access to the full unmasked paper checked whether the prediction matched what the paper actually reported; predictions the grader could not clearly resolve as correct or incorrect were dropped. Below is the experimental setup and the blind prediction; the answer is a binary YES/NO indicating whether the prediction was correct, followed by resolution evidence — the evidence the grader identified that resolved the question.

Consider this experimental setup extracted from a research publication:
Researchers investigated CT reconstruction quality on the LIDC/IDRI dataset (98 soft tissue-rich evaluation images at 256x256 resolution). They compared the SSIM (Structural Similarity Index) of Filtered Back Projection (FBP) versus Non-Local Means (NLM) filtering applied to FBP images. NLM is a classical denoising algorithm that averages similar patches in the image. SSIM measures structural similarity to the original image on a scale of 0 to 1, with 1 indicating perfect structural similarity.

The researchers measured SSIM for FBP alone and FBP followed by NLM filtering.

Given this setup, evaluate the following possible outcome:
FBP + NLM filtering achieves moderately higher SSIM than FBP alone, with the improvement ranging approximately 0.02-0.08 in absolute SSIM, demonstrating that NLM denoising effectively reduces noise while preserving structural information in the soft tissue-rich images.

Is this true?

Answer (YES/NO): NO